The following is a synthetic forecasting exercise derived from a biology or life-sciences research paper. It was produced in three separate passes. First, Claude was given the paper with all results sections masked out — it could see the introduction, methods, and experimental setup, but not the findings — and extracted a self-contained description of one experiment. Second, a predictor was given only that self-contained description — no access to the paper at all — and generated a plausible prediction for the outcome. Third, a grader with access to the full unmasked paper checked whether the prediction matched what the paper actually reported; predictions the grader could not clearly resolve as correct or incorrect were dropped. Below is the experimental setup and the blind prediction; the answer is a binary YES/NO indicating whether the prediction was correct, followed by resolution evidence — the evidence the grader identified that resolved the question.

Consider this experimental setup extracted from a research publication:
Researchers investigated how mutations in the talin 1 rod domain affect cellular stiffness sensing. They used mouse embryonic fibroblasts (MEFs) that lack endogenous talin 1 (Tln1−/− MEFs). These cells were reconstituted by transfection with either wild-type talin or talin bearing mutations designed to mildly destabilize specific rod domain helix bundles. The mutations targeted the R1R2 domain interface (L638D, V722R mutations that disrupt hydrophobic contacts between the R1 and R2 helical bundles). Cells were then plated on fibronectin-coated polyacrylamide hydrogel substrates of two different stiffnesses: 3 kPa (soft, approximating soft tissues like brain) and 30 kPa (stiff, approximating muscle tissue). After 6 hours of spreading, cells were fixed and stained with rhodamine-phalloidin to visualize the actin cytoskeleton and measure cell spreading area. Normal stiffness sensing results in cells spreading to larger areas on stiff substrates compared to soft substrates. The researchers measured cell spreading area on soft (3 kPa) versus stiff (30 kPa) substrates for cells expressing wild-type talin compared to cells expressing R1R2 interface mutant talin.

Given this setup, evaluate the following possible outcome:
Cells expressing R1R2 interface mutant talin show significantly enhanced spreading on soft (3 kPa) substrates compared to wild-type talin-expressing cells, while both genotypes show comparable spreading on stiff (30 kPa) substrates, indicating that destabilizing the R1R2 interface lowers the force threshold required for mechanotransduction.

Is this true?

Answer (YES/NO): YES